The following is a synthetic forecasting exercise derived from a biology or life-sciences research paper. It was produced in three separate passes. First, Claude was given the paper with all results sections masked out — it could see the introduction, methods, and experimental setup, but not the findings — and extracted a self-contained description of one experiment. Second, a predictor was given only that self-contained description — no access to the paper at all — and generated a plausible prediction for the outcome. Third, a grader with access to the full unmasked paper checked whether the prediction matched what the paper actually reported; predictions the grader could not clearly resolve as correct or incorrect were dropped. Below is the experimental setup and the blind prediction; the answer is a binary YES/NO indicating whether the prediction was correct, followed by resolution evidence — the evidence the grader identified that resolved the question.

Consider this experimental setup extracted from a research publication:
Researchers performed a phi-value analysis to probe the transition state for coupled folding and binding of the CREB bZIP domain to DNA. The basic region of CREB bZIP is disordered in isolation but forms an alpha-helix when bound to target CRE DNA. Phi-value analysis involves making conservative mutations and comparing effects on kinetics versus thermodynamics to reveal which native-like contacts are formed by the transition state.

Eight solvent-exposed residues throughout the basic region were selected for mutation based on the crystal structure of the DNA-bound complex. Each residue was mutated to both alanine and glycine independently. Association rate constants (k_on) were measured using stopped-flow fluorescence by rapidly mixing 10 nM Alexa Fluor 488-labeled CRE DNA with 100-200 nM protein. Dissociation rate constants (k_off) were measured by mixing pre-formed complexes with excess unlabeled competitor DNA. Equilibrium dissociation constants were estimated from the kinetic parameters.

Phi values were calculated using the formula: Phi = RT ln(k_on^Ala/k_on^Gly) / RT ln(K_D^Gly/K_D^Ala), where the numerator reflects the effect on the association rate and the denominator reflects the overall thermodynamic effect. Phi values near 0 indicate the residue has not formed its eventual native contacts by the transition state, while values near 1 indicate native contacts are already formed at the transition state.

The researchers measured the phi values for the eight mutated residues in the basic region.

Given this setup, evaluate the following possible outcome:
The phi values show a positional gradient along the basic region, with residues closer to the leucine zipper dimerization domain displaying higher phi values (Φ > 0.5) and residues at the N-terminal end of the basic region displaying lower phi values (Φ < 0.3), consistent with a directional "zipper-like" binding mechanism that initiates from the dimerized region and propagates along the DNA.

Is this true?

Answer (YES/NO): NO